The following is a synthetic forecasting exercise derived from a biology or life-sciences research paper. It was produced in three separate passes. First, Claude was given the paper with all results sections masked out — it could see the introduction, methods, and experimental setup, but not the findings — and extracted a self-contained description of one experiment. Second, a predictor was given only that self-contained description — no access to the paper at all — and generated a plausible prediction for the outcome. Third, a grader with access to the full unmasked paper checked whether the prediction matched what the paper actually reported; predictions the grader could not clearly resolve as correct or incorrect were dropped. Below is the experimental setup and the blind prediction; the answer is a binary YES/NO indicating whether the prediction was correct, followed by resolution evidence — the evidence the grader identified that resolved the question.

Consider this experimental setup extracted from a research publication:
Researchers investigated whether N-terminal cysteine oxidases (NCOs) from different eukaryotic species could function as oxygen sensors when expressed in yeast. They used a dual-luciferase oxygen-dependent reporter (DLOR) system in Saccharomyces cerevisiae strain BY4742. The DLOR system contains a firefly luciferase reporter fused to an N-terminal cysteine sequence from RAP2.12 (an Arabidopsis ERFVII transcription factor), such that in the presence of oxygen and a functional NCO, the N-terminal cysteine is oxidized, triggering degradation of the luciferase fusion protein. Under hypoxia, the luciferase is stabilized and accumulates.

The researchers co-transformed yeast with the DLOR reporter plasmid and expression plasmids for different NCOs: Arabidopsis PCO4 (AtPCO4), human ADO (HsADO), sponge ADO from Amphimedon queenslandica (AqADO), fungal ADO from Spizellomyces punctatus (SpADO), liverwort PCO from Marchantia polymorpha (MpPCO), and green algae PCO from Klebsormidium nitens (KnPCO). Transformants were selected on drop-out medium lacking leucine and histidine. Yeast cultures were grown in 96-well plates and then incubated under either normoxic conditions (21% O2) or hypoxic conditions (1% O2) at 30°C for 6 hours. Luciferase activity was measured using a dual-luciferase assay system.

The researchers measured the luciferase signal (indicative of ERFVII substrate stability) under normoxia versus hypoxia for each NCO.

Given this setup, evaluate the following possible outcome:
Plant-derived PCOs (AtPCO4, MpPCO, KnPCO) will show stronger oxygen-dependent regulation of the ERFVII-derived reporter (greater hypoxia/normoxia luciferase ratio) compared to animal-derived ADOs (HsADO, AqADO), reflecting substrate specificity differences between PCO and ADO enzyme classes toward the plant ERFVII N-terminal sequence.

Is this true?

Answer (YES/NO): NO